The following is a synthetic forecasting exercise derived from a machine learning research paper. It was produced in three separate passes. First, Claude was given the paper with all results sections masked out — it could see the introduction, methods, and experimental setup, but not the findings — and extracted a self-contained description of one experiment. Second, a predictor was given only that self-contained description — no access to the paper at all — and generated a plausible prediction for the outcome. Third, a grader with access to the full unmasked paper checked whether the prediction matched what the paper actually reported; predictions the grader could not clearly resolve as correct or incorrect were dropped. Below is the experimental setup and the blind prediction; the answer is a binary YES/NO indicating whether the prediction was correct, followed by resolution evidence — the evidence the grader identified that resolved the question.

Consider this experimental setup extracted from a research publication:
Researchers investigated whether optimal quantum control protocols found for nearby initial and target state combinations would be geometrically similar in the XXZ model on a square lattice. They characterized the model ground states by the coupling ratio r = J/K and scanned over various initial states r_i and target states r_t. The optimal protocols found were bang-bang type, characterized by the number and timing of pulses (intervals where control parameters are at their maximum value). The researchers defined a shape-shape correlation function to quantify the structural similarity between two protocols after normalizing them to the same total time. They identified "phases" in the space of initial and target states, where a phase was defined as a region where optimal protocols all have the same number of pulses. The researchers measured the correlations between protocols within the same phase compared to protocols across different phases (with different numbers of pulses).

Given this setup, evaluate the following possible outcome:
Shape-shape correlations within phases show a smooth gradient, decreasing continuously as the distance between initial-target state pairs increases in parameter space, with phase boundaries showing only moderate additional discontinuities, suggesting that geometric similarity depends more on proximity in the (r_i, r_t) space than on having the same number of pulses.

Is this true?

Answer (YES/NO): NO